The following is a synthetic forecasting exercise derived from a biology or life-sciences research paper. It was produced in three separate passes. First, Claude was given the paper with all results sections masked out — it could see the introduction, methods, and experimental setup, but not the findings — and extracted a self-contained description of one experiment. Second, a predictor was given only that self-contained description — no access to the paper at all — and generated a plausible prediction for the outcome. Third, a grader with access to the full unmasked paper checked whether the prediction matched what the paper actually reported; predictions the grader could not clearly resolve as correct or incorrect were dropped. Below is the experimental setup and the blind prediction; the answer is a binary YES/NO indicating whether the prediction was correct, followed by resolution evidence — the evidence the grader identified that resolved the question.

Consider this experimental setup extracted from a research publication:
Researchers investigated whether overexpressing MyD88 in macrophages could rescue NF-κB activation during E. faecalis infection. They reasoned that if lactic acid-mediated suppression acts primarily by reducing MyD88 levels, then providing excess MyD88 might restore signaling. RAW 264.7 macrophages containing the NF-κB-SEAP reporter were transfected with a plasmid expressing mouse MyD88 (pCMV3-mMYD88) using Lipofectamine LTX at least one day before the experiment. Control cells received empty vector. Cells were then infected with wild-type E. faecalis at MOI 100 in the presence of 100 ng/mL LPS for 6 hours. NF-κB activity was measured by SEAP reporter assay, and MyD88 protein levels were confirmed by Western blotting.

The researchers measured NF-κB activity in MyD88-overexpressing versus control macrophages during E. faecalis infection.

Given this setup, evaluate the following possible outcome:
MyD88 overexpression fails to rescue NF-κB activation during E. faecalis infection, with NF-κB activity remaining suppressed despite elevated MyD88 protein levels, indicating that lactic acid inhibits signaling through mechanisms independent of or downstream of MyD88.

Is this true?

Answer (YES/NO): NO